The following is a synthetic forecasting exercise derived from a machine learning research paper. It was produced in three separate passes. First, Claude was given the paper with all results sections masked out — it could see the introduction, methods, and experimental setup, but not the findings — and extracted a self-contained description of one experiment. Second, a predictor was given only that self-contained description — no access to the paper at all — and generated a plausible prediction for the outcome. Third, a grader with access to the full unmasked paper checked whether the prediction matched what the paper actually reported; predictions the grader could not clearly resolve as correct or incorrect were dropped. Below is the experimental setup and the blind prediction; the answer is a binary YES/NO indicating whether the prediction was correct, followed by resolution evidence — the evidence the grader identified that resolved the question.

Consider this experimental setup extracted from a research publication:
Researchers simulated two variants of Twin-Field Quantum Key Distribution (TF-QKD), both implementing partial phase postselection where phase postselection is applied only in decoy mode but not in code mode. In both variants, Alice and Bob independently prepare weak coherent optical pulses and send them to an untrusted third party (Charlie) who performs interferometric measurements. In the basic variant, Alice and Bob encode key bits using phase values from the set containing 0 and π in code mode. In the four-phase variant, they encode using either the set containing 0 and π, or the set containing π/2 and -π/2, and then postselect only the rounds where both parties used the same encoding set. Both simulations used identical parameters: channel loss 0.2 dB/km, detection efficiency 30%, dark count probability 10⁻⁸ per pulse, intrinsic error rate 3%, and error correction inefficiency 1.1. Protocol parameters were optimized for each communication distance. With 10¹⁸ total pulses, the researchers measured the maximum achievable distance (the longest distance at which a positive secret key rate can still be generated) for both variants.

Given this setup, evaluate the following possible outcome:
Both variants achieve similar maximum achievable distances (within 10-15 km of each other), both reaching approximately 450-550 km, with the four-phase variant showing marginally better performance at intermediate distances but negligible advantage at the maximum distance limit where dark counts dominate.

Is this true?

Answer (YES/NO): NO